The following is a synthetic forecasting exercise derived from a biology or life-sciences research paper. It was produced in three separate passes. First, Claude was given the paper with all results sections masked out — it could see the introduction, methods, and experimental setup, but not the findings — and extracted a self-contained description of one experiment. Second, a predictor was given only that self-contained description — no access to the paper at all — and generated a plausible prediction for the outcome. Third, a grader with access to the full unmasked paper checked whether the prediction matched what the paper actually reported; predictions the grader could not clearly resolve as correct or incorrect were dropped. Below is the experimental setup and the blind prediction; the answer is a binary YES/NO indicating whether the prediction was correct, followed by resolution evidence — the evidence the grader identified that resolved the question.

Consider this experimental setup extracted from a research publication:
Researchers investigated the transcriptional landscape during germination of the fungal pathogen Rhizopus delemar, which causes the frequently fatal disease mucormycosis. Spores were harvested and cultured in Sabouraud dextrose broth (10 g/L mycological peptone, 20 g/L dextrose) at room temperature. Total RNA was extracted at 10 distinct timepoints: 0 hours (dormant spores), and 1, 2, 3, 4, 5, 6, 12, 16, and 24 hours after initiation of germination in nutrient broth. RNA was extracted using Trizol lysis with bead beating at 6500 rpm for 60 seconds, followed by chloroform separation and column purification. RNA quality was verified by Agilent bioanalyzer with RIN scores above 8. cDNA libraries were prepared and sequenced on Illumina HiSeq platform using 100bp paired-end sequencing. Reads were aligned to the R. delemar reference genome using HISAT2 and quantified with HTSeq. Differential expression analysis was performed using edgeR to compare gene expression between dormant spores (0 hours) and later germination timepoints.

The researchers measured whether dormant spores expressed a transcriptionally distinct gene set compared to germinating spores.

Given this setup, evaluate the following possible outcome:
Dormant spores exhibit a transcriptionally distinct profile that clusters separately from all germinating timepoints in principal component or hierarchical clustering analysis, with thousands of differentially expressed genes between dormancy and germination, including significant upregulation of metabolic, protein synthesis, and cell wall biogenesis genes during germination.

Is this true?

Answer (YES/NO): YES